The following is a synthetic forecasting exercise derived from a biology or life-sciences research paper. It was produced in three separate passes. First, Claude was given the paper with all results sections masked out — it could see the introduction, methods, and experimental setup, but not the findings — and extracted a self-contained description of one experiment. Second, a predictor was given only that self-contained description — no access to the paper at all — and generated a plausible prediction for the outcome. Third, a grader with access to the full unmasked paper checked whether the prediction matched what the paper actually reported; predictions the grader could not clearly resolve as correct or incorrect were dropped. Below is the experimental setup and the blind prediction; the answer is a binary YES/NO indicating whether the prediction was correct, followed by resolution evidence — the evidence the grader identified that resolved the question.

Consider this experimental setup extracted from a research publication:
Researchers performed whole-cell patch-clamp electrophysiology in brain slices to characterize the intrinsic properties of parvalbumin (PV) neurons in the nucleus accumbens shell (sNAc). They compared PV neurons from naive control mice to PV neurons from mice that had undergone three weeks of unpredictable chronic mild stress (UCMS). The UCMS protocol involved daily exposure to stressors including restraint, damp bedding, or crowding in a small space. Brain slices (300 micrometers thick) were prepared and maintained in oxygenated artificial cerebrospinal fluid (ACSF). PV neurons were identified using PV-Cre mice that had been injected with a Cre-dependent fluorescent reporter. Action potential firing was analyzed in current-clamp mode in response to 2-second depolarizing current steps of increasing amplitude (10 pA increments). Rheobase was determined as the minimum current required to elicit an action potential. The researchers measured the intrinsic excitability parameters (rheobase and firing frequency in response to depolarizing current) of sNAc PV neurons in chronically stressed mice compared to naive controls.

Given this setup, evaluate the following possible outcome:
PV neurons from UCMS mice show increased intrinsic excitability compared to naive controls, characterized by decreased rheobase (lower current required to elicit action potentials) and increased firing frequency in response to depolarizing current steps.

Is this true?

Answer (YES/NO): NO